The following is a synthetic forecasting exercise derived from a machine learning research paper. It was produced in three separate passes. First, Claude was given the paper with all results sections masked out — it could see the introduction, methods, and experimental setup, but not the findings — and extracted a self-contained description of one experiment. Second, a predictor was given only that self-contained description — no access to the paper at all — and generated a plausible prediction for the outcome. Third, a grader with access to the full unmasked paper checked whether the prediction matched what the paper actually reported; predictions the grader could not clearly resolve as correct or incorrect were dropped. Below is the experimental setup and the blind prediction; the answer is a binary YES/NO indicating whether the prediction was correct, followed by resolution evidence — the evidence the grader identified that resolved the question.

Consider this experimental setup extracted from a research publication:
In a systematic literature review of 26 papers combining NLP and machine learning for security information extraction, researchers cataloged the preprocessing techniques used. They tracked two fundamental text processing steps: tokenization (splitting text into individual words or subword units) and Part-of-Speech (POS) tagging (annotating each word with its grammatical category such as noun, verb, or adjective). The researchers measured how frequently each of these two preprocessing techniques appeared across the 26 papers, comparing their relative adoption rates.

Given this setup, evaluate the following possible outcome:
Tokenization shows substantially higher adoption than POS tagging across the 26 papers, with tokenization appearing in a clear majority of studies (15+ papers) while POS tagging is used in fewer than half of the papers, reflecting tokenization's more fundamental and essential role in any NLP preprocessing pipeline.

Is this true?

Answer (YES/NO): NO